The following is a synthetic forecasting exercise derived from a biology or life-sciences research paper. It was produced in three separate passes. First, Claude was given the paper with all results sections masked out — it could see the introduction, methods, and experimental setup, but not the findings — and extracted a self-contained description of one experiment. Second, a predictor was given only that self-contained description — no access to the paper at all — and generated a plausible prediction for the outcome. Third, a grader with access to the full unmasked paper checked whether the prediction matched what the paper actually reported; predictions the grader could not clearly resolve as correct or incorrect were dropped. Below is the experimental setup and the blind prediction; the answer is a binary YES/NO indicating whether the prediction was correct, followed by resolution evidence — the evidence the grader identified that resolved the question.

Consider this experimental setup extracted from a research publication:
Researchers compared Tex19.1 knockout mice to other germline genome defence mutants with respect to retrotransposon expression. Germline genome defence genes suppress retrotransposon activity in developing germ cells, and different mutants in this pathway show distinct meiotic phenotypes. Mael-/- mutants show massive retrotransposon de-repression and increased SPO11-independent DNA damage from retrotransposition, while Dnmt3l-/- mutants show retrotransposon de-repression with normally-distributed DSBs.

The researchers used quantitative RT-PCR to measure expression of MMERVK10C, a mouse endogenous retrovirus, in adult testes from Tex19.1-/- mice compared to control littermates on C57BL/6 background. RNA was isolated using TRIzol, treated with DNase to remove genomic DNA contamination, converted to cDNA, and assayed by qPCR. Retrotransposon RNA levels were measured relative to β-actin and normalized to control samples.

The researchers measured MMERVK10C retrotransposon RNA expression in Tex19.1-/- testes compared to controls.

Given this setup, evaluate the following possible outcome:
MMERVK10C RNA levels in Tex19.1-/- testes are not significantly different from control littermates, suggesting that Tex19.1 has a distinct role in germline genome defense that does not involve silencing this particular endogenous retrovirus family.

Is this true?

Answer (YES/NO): NO